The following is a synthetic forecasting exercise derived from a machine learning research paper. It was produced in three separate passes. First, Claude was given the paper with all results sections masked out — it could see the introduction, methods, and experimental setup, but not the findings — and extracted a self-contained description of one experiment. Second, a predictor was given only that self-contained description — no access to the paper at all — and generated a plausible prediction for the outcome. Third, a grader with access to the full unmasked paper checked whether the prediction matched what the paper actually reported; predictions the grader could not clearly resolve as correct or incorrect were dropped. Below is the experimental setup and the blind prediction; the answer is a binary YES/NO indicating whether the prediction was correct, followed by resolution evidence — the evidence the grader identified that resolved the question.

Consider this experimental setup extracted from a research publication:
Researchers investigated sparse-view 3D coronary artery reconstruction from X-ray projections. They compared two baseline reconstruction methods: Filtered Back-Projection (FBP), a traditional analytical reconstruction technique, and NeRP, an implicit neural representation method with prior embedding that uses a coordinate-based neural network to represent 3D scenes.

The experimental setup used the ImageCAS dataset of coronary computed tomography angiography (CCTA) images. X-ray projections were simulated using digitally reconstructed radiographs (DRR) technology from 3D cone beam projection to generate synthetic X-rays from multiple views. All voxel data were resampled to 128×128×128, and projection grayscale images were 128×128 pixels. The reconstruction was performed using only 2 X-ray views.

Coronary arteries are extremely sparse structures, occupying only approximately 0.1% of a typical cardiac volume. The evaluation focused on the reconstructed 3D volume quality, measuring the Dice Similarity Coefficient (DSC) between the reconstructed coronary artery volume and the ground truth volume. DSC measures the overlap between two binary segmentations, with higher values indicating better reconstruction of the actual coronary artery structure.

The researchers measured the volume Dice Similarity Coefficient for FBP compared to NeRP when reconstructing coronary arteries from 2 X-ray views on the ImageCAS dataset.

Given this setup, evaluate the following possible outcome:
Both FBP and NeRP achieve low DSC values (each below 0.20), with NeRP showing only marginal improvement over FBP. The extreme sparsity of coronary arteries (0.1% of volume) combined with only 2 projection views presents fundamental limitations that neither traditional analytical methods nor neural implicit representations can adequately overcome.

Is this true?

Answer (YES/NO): NO